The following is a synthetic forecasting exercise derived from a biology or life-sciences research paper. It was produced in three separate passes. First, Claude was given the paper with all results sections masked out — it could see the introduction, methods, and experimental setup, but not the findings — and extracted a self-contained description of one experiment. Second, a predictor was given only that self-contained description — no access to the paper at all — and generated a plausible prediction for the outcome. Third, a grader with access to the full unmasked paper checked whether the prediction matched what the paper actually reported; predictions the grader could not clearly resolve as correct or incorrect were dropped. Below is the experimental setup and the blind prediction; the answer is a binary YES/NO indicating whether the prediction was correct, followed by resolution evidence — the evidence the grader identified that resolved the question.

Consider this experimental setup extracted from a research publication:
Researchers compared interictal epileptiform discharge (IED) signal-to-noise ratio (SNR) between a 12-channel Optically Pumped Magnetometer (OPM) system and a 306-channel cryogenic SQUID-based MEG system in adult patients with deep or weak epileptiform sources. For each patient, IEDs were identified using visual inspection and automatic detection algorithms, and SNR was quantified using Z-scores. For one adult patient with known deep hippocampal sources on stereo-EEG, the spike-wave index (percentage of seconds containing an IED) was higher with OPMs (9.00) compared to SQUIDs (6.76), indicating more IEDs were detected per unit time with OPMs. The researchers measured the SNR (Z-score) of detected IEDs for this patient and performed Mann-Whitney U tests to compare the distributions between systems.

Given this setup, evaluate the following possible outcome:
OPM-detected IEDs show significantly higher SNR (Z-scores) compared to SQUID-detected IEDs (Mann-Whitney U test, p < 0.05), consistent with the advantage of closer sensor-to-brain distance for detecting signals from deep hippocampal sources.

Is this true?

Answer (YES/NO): NO